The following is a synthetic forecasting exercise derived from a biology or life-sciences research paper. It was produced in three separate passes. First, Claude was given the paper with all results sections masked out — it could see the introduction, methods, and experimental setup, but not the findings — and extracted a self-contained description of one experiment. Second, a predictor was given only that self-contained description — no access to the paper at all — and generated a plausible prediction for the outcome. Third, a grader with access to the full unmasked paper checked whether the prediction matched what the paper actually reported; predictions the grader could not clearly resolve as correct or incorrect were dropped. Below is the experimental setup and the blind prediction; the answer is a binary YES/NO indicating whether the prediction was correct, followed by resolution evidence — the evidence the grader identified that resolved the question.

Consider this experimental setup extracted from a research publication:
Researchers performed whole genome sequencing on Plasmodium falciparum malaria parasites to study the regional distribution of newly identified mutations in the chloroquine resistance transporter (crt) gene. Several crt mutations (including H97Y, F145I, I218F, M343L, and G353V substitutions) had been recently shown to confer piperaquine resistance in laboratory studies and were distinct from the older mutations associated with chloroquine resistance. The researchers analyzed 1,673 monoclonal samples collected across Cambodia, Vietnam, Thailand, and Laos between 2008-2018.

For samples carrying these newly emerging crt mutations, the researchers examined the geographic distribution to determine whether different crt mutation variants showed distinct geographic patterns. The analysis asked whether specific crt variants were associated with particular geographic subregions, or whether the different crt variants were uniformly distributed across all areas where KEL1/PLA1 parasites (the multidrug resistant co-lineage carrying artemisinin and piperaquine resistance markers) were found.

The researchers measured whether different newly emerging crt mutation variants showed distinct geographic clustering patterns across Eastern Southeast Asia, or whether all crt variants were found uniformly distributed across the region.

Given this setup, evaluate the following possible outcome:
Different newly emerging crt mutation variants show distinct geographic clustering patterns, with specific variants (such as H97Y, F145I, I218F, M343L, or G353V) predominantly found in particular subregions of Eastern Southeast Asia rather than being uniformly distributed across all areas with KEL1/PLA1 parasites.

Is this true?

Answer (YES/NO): NO